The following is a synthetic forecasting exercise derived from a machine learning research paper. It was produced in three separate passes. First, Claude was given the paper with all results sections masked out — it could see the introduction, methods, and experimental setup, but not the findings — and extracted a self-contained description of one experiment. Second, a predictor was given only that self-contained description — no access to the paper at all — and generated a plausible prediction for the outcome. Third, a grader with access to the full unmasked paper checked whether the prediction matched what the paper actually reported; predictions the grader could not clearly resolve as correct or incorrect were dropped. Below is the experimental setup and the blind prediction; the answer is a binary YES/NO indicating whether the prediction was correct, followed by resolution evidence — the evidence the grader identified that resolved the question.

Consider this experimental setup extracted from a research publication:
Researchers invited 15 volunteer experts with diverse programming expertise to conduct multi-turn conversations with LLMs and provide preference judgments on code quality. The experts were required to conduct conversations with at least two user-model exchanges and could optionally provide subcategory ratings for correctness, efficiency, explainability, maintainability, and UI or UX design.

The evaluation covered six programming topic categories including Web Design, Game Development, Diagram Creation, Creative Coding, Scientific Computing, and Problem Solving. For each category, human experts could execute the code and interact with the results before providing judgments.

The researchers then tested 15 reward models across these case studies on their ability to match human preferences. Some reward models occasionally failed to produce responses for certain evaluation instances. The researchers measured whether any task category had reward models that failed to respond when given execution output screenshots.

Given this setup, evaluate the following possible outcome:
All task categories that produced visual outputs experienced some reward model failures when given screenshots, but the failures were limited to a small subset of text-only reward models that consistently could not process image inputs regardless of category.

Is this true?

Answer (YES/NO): NO